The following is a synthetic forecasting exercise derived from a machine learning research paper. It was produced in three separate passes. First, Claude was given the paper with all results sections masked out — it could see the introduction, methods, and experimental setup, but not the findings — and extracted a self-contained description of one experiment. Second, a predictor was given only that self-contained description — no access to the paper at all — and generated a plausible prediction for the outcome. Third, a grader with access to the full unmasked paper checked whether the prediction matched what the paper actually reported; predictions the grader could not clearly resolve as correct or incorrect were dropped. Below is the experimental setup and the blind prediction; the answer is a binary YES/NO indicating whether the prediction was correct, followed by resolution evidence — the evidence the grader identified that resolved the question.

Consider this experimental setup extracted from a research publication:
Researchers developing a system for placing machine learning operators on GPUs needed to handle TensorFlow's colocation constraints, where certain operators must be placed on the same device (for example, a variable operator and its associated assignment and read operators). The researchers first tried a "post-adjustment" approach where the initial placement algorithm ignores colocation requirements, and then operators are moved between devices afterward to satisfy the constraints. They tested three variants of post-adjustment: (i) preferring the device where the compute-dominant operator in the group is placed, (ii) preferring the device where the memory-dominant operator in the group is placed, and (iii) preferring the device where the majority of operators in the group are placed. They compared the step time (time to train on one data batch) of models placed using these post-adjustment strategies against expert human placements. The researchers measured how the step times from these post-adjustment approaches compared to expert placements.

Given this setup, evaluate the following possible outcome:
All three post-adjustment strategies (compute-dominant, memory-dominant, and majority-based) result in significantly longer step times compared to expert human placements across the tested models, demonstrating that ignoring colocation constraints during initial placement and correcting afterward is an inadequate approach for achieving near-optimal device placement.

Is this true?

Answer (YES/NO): NO